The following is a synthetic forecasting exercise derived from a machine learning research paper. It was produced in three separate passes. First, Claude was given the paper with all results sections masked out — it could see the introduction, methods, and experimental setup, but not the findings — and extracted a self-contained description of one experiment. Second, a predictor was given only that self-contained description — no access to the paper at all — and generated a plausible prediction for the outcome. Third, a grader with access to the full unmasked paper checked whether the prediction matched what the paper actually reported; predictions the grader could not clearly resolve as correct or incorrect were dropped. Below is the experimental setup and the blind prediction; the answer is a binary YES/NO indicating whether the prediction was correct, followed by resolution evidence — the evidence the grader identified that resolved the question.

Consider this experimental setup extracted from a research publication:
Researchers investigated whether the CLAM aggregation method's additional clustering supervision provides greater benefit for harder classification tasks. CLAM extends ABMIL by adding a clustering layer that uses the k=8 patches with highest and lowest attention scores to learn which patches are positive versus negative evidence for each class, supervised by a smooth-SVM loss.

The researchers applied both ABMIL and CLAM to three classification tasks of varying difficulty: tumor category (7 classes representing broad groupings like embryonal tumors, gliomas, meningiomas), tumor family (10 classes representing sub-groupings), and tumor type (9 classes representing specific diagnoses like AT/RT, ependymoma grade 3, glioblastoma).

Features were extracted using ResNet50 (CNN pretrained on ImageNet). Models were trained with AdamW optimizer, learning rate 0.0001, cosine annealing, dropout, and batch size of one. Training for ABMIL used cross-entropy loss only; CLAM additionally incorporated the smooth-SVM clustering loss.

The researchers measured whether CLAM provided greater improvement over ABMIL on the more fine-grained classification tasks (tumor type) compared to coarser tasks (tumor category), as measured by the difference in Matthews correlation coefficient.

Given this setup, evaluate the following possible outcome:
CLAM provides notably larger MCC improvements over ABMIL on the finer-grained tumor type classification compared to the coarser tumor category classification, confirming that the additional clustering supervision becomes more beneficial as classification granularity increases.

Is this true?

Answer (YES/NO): NO